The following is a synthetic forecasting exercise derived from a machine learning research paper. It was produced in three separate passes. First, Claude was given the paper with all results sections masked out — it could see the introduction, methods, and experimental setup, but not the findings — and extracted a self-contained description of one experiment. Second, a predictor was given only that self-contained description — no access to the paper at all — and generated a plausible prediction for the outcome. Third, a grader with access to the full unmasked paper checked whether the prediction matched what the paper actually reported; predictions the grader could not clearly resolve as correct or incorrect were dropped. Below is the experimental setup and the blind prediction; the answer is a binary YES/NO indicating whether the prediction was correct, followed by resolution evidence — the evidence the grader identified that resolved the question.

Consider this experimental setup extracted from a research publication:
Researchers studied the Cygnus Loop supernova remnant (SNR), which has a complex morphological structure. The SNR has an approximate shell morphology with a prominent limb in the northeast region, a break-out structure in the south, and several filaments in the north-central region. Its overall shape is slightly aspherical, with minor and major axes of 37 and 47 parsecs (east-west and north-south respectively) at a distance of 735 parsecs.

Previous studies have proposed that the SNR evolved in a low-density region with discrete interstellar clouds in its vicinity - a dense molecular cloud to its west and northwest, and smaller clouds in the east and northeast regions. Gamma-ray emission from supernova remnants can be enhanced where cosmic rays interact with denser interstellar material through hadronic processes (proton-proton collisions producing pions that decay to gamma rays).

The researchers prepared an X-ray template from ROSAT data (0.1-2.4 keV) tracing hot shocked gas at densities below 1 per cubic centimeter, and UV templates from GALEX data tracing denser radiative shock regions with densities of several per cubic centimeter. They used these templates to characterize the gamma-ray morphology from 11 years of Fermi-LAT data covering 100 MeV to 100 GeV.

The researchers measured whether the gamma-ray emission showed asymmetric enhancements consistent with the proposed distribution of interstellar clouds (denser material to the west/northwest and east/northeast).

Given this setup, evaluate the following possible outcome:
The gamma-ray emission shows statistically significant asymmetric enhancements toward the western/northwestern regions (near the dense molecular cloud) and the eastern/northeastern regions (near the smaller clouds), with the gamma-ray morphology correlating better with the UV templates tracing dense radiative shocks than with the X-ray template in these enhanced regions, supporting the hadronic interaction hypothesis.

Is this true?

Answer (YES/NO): NO